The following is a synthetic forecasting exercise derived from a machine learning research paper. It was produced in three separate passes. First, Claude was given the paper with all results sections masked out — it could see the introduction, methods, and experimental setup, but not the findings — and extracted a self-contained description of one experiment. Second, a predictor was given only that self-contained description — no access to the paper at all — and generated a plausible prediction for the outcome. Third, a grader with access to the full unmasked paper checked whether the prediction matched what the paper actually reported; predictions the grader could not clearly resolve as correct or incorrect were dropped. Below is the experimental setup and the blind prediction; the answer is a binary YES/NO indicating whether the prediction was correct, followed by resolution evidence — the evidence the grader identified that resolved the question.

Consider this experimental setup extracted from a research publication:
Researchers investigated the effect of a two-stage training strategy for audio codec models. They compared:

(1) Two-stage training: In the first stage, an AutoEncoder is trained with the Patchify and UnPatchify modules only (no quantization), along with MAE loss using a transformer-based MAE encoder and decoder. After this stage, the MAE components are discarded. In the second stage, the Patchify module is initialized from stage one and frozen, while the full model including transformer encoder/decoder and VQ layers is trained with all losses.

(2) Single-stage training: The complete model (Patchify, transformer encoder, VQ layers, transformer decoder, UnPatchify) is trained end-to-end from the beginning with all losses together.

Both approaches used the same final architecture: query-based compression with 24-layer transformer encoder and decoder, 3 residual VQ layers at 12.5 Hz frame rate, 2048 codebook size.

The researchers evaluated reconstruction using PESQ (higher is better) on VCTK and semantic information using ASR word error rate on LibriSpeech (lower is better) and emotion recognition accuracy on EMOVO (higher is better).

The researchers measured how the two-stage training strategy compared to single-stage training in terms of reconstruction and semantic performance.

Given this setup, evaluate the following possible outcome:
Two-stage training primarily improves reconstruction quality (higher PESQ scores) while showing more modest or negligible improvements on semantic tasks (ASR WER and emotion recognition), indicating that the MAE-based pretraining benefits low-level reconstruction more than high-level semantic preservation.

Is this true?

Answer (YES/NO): NO